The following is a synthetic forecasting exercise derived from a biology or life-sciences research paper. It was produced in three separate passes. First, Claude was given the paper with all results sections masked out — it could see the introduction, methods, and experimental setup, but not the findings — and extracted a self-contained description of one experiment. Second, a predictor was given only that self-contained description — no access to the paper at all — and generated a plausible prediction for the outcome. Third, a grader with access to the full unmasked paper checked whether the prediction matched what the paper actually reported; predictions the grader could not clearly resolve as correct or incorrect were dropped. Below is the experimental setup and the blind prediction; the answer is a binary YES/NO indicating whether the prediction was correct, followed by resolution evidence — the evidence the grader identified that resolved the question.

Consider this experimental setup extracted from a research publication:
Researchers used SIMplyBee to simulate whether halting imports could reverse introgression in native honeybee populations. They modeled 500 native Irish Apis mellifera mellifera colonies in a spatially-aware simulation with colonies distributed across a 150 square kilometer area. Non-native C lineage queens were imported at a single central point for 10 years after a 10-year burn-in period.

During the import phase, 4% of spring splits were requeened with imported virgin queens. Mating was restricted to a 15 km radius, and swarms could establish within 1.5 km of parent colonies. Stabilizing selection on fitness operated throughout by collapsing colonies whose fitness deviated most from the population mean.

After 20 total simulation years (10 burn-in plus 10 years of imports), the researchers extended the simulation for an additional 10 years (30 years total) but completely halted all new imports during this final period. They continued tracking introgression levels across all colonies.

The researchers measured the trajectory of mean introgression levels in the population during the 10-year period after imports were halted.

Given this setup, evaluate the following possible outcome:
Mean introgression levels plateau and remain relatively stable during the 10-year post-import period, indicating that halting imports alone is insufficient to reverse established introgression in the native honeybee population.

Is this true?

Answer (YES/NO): NO